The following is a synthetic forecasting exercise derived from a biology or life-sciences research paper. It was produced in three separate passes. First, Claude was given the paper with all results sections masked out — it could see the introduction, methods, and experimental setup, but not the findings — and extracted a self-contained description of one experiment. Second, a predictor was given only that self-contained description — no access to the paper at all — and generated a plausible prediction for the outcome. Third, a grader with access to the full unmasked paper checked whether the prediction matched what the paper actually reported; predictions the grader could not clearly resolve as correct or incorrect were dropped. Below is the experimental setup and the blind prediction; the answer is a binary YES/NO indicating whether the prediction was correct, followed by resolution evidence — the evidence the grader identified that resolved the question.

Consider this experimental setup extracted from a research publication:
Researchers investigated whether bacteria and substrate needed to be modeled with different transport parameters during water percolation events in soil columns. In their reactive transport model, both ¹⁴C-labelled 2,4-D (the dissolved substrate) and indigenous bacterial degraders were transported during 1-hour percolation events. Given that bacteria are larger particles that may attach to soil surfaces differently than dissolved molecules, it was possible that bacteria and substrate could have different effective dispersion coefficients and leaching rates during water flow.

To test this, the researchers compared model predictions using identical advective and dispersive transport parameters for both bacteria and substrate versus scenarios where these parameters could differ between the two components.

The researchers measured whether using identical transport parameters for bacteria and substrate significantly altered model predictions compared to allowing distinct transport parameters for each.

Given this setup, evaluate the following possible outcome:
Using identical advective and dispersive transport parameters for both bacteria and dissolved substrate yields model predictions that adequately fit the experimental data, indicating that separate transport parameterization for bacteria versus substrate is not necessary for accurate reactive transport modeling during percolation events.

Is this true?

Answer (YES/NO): YES